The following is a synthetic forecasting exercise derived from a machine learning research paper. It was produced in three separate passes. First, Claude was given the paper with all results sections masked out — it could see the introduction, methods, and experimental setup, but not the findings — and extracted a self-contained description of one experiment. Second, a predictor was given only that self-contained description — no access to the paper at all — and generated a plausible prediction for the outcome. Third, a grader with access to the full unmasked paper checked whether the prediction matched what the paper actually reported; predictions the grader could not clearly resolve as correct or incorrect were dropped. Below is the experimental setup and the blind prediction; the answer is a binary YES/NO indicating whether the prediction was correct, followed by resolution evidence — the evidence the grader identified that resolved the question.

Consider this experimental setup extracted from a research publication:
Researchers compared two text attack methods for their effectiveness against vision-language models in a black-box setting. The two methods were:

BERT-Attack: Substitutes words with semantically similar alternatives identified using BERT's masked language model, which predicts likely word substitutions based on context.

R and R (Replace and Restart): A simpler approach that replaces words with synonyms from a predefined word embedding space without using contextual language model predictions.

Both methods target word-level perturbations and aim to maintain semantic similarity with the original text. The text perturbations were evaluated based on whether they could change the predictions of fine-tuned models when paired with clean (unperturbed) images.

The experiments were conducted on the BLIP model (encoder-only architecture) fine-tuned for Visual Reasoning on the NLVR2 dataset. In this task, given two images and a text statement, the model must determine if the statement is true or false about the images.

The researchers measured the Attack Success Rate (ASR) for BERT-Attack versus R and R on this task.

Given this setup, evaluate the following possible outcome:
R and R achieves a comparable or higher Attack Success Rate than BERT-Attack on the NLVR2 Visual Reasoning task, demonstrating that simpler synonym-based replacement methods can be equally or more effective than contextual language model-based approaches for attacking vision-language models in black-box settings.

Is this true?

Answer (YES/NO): NO